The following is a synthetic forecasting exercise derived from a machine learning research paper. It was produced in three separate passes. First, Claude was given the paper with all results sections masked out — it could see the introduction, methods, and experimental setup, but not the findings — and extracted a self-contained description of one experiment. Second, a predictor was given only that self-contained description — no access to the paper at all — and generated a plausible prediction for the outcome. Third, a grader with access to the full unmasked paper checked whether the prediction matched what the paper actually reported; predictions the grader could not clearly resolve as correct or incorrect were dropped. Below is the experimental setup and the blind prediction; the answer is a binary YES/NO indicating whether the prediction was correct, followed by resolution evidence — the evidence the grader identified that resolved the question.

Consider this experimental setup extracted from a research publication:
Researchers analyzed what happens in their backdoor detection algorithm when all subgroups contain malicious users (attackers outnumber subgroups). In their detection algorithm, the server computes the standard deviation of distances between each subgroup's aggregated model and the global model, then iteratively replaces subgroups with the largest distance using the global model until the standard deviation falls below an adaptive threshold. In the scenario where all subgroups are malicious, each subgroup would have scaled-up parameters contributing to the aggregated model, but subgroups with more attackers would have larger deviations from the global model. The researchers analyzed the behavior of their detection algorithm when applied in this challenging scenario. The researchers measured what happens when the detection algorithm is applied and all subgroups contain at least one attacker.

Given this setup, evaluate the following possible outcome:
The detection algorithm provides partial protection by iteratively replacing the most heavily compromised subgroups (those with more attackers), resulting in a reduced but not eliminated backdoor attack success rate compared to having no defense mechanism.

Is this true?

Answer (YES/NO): NO